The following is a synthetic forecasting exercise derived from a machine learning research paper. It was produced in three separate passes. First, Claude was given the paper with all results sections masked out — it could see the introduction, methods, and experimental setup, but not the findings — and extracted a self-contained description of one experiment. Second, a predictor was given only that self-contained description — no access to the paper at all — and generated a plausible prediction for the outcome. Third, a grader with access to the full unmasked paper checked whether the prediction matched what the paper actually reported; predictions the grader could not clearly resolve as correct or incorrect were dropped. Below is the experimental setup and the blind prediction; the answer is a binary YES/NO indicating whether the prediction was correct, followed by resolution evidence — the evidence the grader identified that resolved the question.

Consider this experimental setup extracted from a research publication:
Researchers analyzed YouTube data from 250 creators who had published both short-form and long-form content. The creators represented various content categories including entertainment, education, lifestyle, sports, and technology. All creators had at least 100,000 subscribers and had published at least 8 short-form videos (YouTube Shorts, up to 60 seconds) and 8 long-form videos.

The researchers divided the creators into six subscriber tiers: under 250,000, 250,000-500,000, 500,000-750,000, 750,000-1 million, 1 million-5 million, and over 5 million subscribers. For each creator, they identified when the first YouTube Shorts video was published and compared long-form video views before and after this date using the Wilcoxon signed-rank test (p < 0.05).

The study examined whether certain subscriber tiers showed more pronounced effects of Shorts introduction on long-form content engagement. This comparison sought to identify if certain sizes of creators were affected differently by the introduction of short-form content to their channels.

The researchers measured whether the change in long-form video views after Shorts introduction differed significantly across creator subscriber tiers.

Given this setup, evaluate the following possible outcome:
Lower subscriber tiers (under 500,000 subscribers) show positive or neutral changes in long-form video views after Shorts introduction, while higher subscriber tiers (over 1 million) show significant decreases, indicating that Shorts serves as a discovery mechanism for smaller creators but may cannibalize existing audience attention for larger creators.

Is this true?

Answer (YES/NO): NO